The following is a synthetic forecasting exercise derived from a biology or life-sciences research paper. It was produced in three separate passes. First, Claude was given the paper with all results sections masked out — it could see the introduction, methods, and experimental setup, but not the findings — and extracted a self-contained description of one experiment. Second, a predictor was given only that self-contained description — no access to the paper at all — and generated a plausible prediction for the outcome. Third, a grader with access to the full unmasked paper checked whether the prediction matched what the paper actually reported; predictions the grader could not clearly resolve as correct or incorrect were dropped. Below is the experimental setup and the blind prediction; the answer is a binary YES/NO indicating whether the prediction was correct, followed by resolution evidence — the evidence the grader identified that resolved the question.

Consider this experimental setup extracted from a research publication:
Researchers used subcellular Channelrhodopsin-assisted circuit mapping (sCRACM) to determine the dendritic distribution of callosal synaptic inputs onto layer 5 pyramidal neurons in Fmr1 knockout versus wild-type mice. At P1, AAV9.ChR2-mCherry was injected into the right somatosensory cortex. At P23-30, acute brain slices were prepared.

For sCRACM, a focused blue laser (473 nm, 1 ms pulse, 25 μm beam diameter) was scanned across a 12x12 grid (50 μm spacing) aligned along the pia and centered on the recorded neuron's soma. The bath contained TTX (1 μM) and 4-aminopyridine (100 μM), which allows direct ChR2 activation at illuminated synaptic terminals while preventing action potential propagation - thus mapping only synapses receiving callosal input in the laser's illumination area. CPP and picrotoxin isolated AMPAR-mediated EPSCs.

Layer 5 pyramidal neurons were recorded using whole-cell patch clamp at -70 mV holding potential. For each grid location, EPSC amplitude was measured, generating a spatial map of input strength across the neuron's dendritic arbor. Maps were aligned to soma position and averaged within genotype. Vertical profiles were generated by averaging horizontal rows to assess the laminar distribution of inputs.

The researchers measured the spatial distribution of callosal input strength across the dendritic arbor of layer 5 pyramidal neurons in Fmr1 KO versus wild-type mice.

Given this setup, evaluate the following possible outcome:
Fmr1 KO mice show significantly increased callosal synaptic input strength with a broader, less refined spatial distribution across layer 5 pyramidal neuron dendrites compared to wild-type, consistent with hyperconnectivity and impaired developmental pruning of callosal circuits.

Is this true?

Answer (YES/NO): NO